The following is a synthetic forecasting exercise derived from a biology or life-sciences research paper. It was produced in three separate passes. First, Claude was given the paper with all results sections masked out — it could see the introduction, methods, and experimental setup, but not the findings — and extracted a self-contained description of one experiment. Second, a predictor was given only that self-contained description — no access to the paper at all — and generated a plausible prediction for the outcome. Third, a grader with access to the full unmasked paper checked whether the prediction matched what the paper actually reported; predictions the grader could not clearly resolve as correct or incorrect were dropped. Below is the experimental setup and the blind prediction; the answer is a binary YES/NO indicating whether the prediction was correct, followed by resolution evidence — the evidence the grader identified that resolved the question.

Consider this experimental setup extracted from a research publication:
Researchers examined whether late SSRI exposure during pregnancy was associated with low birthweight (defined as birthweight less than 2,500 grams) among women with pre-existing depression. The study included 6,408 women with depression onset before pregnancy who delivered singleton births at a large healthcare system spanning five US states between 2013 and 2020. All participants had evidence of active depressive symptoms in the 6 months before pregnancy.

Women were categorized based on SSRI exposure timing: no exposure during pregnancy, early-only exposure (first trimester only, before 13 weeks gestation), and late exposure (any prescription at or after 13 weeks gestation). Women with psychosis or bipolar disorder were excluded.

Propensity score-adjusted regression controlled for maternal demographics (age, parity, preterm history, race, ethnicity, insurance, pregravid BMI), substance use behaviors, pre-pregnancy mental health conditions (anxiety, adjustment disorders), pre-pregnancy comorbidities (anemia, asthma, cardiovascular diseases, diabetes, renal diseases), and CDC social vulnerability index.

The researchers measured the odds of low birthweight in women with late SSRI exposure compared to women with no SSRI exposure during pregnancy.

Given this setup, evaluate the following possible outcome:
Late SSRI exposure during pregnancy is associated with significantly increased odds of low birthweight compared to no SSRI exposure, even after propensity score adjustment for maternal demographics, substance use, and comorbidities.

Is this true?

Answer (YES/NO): YES